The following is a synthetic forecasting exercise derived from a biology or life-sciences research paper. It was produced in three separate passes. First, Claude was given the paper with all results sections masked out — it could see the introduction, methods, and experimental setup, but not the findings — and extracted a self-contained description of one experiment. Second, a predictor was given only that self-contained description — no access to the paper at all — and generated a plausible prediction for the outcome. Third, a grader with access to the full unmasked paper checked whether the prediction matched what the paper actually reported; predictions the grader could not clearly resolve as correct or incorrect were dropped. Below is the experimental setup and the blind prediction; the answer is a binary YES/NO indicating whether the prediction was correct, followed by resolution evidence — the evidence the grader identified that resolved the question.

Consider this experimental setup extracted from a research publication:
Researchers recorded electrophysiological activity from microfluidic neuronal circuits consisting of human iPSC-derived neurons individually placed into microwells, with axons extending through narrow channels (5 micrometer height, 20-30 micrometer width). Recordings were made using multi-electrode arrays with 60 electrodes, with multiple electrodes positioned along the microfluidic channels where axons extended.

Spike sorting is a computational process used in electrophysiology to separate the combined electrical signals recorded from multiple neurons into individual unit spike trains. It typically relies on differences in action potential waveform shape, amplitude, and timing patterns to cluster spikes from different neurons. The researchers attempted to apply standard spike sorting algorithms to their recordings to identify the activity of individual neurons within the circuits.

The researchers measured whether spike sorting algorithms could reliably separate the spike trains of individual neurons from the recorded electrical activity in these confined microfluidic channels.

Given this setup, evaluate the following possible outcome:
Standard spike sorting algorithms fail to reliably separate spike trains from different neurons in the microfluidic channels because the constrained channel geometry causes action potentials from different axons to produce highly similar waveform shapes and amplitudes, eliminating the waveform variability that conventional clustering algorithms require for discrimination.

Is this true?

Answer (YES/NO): NO